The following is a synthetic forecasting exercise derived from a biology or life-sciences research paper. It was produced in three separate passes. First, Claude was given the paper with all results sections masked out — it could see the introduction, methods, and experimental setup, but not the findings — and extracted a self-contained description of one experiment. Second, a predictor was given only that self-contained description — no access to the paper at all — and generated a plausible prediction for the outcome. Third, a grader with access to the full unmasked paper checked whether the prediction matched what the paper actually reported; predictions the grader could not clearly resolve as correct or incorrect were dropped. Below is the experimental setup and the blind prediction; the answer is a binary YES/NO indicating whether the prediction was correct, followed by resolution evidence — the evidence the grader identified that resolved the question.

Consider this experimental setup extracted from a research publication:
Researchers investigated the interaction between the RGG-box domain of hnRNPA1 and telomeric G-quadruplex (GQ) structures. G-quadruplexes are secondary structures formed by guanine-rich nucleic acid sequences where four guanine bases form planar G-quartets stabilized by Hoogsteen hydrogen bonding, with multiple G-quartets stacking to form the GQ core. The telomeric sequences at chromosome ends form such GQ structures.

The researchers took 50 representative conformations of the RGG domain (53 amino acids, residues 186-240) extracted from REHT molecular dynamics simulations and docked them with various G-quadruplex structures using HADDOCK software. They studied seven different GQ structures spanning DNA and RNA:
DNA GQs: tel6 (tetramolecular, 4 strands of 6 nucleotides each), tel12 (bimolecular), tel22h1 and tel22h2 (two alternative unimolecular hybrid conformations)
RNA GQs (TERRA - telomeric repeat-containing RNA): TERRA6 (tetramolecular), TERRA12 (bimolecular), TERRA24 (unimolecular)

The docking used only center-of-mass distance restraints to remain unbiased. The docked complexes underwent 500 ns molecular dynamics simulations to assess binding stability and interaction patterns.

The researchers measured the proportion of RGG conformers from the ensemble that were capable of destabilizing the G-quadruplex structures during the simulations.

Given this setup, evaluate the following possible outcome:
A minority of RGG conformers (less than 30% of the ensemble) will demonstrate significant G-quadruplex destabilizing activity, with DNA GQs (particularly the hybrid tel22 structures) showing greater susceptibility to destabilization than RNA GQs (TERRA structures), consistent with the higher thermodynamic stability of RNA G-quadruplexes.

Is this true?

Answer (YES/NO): NO